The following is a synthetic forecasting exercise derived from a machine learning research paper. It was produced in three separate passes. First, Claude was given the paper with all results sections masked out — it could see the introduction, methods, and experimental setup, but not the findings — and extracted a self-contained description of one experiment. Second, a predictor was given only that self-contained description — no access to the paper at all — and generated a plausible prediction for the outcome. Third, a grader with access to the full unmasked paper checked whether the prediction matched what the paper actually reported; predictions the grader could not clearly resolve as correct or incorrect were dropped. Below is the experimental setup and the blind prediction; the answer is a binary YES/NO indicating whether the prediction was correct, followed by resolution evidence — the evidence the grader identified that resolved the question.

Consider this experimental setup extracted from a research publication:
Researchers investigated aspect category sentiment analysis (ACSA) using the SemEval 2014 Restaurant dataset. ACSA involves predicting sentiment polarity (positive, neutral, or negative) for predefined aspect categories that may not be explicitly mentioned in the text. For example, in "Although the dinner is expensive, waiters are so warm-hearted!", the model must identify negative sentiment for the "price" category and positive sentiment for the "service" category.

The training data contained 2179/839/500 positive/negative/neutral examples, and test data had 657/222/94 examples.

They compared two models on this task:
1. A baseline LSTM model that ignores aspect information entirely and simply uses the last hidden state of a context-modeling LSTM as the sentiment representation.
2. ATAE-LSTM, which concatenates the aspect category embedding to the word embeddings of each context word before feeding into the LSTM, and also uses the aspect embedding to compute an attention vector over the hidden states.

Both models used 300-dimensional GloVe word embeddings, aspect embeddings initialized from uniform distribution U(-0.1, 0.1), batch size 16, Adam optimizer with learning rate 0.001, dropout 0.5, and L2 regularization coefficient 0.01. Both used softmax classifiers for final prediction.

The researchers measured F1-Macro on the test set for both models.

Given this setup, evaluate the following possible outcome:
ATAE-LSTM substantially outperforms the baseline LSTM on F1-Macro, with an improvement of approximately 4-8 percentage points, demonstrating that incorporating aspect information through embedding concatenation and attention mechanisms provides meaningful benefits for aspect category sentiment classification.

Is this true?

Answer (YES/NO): NO